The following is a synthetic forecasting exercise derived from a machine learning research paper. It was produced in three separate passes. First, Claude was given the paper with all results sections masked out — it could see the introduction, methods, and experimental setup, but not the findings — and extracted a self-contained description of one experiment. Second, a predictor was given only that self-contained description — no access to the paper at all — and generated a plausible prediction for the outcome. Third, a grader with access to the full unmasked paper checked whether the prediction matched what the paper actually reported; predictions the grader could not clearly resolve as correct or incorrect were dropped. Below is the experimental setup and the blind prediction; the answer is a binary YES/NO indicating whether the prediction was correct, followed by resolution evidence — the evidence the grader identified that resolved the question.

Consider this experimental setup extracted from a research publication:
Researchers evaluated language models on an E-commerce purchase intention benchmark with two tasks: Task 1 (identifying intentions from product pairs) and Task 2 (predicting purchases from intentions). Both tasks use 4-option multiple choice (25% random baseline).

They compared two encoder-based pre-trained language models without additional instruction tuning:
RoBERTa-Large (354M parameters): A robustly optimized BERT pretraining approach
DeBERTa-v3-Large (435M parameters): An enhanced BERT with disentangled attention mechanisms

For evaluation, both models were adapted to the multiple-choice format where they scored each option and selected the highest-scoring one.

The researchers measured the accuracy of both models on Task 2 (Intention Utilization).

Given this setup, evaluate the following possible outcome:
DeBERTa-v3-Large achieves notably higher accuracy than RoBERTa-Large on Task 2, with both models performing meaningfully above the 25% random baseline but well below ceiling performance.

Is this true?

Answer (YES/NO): NO